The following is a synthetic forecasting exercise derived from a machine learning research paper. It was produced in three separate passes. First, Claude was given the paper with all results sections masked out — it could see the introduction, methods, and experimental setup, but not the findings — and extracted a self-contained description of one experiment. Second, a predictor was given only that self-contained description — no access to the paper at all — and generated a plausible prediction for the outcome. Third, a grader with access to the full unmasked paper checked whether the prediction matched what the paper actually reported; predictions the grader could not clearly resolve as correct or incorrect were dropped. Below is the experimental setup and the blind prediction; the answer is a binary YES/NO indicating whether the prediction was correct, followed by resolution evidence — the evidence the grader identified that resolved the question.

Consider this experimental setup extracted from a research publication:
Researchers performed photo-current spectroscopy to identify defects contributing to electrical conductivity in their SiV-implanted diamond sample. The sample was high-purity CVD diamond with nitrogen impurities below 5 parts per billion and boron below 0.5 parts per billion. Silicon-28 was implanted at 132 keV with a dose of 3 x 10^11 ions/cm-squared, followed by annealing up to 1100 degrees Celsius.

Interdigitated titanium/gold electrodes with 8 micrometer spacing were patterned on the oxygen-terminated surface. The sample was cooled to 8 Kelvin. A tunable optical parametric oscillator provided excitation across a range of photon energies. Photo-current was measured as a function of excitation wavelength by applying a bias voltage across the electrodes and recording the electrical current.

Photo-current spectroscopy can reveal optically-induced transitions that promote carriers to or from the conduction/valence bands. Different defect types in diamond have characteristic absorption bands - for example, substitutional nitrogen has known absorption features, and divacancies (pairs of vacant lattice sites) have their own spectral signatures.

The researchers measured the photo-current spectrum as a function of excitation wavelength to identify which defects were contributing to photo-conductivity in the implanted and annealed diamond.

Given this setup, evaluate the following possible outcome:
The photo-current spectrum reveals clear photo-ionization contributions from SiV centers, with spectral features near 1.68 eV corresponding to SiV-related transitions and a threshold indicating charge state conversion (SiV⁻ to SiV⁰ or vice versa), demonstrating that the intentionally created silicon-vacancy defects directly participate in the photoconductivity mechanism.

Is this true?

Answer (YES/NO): NO